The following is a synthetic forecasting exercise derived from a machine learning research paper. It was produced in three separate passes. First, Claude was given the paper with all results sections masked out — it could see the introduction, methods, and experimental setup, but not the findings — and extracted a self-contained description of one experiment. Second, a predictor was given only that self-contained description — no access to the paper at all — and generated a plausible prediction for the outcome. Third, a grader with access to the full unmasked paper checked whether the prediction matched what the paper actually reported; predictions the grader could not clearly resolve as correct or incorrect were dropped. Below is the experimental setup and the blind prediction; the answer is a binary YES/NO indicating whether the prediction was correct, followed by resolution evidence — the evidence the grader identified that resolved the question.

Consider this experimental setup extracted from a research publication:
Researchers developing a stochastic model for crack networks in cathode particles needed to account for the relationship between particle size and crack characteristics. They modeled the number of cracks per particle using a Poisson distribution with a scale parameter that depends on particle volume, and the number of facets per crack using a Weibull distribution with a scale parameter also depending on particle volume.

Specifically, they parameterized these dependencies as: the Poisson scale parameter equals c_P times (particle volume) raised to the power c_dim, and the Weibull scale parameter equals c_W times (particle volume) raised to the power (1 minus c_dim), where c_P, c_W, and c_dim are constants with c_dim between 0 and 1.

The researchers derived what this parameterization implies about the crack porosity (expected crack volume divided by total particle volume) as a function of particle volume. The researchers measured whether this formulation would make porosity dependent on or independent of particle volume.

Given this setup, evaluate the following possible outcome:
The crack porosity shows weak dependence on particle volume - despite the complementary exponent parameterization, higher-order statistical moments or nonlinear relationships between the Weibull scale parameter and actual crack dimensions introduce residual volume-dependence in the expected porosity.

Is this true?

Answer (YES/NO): NO